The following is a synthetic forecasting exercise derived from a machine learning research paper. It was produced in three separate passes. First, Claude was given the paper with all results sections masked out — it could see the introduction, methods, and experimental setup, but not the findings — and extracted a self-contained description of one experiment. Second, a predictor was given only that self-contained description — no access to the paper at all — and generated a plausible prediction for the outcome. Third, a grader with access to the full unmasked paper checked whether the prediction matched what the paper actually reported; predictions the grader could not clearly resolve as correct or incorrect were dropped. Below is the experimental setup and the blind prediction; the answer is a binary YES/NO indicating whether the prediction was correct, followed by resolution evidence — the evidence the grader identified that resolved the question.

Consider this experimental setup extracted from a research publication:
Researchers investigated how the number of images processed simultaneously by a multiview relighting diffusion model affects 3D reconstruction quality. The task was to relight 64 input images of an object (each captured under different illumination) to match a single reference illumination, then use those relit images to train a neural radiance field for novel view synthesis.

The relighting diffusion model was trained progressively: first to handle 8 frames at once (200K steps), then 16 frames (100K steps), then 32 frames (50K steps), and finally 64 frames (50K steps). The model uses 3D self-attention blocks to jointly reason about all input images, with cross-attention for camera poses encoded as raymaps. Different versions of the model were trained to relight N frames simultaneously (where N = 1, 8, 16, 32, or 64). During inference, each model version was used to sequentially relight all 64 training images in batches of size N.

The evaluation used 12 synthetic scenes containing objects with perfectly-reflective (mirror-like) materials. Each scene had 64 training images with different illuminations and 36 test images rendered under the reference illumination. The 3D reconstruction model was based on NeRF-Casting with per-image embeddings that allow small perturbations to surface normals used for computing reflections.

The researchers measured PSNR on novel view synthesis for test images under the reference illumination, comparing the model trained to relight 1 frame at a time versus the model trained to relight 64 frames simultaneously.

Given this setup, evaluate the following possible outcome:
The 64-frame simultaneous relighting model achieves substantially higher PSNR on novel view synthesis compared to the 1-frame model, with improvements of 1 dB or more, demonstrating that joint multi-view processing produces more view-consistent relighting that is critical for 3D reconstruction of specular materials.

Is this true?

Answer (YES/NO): YES